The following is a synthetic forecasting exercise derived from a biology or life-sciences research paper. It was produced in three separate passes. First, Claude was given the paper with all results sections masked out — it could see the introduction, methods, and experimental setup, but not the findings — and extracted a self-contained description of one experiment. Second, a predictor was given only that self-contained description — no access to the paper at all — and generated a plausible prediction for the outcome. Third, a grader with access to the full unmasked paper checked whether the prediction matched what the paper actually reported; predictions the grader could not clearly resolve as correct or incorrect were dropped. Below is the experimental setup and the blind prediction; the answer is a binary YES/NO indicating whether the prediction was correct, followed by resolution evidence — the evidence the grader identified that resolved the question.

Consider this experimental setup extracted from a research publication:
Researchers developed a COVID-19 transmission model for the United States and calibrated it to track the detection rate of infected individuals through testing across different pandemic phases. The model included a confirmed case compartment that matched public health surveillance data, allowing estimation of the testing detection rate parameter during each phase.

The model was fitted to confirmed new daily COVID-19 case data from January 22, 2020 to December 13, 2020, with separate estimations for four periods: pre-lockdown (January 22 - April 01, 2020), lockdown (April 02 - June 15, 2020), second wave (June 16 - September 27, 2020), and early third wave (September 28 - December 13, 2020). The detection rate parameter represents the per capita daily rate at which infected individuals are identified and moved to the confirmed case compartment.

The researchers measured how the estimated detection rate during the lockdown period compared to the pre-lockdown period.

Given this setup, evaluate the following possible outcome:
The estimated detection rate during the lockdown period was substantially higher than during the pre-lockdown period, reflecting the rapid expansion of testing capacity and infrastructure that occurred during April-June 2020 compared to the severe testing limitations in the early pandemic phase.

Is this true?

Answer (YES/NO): YES